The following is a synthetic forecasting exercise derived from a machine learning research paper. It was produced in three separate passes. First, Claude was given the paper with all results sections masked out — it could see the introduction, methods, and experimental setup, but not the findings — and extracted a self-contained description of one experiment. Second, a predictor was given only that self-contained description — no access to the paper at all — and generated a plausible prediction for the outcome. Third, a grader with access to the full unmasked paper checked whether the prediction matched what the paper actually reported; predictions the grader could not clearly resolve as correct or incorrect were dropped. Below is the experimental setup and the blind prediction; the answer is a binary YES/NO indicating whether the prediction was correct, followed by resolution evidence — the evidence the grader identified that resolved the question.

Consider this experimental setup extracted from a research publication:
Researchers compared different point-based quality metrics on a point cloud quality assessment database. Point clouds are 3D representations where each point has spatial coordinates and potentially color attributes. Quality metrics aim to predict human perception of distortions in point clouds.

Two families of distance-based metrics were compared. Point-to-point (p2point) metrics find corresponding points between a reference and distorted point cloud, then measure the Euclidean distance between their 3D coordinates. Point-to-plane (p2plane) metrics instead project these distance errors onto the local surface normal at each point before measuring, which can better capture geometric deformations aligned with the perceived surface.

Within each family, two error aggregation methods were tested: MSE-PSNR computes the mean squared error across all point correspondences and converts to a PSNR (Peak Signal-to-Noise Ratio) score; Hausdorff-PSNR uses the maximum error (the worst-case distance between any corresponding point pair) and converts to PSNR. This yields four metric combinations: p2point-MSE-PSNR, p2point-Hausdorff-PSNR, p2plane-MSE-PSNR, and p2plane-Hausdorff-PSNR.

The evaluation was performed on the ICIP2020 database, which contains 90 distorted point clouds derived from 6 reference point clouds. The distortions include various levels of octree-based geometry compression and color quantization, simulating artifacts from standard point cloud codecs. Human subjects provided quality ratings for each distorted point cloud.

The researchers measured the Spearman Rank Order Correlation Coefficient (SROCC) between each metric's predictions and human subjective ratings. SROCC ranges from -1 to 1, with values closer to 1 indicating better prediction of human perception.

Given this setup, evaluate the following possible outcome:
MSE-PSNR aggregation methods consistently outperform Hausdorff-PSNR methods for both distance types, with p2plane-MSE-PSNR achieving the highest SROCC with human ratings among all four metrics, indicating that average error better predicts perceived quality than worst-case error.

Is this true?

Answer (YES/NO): YES